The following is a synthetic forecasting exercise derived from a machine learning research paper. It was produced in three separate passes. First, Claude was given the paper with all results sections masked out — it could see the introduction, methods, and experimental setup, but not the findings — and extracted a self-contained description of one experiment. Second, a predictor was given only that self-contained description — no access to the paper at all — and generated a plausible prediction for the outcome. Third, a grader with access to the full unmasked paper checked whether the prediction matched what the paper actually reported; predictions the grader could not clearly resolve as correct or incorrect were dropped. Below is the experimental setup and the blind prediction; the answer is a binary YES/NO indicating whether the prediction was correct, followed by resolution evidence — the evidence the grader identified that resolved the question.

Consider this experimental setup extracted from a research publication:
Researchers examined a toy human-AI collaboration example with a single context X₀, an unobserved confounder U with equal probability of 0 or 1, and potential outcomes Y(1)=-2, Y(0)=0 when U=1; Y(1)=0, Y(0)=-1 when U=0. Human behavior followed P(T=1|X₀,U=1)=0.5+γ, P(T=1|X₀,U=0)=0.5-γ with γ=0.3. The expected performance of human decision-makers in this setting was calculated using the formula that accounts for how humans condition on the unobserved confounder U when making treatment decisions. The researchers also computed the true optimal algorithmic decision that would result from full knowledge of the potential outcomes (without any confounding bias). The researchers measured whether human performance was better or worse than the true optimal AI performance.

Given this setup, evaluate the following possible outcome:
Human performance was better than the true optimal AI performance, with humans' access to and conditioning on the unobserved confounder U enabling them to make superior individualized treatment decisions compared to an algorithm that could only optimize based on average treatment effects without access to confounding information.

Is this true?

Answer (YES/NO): YES